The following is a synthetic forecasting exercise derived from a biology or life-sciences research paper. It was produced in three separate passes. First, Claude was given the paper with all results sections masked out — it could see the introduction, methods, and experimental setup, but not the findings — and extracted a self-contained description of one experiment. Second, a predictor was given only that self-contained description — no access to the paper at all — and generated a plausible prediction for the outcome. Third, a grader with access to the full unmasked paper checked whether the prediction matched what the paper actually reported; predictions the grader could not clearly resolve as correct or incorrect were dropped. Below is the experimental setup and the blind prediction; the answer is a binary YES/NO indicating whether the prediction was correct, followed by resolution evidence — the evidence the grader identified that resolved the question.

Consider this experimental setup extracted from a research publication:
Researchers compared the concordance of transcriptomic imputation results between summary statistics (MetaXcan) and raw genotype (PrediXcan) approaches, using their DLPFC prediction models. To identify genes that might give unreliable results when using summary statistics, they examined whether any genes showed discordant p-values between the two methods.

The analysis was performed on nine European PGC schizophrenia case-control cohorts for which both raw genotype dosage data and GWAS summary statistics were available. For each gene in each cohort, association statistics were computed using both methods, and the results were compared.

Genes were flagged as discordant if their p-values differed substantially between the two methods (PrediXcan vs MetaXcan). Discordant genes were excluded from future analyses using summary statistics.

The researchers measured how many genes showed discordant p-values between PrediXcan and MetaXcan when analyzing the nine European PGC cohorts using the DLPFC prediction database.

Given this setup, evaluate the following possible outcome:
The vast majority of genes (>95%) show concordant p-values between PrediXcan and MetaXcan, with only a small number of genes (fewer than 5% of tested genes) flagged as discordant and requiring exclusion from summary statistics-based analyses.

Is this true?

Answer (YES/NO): YES